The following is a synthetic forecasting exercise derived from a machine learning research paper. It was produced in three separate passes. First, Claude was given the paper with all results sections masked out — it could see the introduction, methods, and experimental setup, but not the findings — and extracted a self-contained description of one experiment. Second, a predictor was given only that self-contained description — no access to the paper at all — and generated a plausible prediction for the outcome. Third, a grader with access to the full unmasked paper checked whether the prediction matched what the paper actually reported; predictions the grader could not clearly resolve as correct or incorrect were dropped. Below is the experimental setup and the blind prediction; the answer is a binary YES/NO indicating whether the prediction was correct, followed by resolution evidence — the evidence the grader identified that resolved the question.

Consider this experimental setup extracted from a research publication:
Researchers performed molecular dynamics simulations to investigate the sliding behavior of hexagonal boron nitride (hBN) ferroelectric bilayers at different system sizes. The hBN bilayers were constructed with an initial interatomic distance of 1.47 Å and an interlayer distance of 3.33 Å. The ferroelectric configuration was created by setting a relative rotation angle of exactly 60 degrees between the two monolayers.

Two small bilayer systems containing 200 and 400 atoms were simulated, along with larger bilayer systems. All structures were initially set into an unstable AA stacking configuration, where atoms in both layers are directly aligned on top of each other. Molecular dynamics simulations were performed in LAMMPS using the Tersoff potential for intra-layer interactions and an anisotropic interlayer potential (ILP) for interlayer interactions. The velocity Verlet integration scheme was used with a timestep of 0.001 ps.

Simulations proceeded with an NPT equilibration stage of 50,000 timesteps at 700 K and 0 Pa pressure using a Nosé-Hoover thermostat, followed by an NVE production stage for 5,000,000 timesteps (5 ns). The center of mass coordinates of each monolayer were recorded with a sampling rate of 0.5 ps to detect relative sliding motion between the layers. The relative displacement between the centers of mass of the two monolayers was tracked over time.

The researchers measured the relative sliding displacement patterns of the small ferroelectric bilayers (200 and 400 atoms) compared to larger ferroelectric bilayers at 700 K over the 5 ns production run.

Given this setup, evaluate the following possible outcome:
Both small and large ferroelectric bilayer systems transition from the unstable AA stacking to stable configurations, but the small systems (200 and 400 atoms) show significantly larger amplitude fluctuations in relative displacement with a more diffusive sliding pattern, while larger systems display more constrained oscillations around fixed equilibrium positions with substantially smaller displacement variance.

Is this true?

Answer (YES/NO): NO